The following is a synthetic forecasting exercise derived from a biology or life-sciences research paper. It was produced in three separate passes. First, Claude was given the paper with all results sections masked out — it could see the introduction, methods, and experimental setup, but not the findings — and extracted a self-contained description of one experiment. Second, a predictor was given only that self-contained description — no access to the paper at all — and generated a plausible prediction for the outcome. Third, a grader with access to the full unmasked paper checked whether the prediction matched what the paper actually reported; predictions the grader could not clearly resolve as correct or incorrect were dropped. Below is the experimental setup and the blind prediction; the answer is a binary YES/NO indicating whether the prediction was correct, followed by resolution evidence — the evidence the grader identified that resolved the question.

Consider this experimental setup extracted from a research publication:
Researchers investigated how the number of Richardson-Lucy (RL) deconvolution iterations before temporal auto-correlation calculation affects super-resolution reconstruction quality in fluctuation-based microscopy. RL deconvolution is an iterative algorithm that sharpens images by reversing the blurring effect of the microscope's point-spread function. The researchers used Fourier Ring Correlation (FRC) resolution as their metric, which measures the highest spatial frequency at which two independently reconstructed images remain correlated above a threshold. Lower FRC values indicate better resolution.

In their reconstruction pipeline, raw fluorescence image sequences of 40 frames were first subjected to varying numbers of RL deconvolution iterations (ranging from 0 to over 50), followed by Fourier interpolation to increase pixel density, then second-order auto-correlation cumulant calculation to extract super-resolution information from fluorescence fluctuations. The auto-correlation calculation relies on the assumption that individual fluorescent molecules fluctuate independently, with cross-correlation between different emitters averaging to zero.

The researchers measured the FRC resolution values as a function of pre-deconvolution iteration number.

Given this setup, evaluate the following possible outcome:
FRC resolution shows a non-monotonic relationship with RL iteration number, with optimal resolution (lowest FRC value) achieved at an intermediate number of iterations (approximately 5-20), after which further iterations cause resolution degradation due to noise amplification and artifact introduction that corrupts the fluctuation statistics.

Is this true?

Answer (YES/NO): YES